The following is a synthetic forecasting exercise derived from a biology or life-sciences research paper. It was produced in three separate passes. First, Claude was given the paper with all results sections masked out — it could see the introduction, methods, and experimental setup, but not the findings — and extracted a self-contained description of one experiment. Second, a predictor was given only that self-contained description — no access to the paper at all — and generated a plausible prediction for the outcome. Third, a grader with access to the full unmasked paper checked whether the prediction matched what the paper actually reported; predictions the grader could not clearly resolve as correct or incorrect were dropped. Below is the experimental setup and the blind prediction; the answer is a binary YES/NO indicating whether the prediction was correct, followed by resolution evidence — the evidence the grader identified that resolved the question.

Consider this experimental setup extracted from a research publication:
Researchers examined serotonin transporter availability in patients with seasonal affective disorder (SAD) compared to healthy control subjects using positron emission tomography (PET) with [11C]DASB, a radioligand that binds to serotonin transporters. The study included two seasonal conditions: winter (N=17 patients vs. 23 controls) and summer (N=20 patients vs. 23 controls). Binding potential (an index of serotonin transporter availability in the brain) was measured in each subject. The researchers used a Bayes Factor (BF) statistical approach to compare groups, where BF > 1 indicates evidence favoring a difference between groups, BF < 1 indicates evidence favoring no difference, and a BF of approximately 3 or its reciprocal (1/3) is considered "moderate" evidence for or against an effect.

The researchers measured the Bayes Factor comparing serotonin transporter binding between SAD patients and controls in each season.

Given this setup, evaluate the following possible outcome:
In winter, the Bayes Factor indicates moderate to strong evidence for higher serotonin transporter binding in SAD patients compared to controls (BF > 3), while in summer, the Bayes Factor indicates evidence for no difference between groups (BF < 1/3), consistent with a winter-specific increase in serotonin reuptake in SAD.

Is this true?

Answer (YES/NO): YES